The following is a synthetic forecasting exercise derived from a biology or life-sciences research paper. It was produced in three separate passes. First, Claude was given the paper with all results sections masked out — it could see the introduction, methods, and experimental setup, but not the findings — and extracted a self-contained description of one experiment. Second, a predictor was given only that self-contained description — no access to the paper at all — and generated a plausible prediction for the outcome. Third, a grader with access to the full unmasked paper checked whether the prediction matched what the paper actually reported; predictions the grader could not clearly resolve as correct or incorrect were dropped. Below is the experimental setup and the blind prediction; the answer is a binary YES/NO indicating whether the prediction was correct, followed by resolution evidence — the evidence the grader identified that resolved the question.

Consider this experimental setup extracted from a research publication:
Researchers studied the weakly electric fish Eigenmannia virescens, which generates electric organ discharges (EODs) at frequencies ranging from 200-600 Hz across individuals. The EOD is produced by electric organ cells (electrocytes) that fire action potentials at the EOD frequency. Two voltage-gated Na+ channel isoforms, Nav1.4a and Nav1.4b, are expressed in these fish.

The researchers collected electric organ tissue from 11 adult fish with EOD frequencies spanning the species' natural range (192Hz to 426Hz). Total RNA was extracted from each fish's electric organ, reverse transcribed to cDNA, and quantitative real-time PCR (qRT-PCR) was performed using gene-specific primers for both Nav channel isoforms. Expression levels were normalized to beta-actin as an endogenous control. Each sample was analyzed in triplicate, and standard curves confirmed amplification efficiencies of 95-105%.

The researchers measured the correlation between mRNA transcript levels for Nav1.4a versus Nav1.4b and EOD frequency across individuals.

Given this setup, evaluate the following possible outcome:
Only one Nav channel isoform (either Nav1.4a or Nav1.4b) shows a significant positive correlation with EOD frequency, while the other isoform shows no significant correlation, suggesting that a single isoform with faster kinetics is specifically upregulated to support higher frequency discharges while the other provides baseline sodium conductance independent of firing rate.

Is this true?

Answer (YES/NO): YES